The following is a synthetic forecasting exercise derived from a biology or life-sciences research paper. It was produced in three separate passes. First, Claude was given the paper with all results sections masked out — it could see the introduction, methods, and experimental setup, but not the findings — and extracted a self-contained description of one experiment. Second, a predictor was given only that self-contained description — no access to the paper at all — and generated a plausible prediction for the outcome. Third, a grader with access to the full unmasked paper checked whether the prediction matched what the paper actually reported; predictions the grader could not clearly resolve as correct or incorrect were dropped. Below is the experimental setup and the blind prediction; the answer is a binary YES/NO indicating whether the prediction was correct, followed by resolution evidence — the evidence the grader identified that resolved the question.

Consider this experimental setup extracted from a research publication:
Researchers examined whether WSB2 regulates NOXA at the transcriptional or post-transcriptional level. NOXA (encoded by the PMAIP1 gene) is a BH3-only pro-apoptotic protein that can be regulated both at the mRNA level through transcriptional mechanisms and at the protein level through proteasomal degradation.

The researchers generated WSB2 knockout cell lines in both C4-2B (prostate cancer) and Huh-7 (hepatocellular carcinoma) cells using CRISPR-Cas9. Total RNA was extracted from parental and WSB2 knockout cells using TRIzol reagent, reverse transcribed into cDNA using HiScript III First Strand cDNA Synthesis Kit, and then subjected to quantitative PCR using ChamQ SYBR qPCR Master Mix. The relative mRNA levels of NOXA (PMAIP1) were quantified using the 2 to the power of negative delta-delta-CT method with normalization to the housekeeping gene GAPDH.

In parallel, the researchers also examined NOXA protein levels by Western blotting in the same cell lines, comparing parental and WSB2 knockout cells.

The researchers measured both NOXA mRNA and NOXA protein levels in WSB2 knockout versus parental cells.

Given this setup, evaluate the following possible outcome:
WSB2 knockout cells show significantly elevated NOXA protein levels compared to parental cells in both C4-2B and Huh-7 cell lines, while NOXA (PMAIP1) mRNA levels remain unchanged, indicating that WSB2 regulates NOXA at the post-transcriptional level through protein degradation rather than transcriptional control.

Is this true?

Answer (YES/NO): NO